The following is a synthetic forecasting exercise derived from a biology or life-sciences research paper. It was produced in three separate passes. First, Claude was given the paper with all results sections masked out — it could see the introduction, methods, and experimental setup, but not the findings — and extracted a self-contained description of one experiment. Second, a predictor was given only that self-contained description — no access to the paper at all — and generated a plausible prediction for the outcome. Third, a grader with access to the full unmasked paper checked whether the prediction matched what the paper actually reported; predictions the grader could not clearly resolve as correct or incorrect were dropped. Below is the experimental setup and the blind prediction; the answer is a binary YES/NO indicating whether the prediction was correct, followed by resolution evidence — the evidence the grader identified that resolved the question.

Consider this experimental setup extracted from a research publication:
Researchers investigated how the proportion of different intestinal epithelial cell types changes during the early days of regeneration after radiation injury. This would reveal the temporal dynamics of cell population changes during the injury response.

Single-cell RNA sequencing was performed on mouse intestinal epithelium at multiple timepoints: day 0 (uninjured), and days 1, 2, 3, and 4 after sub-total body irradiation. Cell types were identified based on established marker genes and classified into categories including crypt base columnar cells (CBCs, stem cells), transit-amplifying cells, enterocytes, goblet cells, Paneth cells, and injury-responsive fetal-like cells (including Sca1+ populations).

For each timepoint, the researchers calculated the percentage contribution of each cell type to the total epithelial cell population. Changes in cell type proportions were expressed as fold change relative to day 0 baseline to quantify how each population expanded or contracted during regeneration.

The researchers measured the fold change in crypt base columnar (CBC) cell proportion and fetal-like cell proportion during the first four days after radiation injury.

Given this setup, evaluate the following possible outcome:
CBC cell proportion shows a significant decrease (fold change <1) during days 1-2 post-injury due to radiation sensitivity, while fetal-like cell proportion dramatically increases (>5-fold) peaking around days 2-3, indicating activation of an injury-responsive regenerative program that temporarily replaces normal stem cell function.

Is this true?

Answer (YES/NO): YES